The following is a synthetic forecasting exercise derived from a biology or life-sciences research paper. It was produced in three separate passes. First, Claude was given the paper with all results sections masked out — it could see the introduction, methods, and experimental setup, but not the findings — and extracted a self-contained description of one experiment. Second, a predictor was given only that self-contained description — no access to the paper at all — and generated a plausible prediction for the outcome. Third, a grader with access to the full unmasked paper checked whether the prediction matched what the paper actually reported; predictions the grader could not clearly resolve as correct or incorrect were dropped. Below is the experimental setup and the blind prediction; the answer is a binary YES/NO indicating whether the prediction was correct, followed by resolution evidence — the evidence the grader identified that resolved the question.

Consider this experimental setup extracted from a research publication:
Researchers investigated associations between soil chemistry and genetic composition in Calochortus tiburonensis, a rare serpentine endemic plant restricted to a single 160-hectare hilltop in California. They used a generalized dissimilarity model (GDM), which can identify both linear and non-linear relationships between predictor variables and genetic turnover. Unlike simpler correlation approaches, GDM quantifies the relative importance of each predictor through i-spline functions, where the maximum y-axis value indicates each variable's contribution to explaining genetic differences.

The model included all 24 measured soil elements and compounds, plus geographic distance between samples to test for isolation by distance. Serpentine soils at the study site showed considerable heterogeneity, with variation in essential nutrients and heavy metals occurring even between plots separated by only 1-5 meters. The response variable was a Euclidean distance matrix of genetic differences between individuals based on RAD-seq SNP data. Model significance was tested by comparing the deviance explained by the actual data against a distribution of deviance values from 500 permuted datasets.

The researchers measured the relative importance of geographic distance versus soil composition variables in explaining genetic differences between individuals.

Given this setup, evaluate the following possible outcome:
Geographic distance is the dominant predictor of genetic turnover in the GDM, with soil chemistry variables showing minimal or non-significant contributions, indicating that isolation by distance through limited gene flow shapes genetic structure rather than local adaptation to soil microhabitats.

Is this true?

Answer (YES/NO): NO